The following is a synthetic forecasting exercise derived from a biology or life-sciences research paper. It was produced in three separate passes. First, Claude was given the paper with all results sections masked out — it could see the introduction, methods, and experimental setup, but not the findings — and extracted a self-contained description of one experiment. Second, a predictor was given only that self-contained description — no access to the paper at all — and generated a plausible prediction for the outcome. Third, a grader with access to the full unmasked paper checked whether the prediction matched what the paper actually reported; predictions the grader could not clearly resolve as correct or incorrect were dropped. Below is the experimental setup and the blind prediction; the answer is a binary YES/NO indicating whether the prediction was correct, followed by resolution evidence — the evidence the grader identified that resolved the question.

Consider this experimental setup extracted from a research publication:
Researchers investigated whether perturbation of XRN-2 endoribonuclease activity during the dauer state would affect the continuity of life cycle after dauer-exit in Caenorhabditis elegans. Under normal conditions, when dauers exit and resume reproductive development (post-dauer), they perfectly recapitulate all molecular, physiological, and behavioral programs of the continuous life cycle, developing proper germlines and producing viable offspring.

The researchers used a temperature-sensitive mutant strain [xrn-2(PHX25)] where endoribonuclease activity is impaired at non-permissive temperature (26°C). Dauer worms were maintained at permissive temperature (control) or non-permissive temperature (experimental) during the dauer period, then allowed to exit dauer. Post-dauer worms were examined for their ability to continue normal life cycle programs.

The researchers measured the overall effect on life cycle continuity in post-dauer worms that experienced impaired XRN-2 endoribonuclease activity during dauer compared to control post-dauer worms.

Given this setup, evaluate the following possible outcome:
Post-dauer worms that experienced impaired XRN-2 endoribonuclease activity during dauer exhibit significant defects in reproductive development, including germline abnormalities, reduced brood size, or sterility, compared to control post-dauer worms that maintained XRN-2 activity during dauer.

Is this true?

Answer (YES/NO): YES